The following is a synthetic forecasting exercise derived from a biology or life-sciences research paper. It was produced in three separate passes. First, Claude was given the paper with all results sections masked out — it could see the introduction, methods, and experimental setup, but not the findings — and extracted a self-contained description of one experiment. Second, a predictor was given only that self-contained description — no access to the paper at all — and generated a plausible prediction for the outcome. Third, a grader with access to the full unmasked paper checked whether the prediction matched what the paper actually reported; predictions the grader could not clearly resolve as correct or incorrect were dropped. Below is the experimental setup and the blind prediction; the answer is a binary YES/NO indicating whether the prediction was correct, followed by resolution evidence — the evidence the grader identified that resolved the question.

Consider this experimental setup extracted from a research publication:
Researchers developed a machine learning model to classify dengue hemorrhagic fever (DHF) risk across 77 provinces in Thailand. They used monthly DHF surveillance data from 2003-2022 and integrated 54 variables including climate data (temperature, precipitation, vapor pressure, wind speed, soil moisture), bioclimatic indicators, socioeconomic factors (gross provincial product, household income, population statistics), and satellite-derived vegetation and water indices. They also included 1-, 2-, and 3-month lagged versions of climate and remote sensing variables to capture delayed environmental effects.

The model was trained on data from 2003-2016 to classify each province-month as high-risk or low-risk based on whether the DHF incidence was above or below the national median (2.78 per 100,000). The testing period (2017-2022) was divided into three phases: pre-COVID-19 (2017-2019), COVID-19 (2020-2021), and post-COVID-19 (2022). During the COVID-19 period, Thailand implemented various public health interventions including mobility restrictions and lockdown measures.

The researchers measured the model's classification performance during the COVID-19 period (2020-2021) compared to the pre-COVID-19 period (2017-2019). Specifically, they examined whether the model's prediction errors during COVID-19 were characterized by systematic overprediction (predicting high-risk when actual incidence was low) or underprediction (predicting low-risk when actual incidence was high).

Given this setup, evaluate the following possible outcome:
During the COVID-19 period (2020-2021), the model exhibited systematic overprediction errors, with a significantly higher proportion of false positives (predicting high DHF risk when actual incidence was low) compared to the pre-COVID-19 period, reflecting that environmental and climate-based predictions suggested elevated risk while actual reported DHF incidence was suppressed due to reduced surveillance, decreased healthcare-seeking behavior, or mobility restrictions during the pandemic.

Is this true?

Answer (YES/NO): YES